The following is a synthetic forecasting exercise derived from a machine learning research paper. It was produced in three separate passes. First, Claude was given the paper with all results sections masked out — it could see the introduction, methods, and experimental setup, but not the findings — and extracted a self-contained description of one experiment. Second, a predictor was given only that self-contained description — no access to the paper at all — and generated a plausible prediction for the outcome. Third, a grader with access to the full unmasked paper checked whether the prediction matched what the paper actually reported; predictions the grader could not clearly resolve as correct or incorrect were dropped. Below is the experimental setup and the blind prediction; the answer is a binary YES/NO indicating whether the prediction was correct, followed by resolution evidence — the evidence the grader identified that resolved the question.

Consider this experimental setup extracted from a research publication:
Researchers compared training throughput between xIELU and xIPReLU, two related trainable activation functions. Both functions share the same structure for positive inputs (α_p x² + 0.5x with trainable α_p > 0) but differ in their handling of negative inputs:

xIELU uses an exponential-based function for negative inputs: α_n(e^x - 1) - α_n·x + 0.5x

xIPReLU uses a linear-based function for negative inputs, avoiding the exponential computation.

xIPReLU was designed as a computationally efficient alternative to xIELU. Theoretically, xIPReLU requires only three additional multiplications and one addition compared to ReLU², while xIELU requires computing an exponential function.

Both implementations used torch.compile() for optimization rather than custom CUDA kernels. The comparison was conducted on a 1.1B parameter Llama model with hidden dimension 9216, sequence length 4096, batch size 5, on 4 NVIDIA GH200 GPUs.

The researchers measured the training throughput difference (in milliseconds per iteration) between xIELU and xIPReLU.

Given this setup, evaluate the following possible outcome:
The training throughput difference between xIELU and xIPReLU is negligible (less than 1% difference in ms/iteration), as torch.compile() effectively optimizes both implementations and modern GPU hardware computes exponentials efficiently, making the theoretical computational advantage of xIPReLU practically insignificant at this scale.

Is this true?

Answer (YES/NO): NO